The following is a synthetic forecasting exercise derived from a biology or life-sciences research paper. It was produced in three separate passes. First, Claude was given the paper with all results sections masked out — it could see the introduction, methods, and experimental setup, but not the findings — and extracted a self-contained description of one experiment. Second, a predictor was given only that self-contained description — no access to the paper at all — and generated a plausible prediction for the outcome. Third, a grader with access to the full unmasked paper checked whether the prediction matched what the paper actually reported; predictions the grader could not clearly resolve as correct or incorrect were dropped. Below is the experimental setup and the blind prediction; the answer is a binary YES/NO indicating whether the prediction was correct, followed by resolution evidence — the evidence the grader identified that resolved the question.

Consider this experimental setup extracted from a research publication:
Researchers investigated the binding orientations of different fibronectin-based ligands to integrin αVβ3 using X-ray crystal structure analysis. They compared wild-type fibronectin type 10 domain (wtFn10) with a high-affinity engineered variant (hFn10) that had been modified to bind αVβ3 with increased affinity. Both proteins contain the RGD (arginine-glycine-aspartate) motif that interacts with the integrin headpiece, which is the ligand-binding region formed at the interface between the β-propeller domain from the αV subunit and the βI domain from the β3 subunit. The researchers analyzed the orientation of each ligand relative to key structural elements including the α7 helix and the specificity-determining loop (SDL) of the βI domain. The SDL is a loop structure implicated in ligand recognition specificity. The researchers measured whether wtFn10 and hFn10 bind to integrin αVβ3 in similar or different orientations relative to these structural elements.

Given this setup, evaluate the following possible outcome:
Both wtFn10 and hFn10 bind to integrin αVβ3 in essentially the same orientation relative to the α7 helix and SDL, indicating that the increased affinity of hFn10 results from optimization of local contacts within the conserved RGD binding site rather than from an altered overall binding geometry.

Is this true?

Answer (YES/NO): NO